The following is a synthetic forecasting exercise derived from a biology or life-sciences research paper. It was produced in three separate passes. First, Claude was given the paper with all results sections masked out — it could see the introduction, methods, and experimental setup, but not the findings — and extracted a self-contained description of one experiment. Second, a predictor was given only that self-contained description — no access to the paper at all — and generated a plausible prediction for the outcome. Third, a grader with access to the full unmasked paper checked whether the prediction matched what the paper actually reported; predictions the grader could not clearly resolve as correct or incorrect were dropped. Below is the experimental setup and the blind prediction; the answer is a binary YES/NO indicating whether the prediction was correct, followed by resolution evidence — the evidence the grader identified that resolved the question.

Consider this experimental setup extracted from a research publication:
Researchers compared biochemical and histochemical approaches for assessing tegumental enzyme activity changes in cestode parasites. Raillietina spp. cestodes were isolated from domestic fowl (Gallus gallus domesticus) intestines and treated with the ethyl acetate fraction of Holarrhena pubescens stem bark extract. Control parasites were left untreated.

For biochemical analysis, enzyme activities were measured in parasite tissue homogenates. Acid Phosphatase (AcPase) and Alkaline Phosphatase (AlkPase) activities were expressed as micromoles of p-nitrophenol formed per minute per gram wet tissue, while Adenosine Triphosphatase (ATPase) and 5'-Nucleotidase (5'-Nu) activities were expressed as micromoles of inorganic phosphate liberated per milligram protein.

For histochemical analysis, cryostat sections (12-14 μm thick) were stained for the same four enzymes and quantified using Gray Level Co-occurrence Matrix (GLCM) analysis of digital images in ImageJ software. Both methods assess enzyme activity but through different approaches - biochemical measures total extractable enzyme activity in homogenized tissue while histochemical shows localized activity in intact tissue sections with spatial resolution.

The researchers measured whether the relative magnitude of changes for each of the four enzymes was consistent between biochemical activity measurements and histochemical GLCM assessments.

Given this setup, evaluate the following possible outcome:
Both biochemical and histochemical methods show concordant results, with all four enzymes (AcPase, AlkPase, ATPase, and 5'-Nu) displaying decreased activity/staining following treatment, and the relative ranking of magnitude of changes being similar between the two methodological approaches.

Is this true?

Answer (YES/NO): NO